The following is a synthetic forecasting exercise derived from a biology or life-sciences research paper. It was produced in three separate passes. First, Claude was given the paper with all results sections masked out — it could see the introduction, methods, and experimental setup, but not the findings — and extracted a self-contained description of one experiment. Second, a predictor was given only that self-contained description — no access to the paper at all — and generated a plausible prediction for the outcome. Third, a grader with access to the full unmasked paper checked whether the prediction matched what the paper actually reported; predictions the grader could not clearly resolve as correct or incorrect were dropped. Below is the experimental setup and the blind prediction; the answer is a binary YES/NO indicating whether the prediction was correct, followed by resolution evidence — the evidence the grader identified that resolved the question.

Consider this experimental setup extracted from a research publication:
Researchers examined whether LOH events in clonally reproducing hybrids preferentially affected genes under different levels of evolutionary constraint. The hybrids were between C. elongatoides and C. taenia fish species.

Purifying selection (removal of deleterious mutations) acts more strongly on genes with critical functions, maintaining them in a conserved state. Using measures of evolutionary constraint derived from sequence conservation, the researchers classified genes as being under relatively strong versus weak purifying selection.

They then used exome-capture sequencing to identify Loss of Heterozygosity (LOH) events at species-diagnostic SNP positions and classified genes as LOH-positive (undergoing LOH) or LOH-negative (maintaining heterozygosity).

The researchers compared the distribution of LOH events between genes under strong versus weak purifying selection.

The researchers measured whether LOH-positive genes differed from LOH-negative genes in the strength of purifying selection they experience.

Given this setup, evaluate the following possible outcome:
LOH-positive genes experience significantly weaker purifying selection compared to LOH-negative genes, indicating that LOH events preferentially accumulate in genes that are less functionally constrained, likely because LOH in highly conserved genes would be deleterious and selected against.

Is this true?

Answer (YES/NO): NO